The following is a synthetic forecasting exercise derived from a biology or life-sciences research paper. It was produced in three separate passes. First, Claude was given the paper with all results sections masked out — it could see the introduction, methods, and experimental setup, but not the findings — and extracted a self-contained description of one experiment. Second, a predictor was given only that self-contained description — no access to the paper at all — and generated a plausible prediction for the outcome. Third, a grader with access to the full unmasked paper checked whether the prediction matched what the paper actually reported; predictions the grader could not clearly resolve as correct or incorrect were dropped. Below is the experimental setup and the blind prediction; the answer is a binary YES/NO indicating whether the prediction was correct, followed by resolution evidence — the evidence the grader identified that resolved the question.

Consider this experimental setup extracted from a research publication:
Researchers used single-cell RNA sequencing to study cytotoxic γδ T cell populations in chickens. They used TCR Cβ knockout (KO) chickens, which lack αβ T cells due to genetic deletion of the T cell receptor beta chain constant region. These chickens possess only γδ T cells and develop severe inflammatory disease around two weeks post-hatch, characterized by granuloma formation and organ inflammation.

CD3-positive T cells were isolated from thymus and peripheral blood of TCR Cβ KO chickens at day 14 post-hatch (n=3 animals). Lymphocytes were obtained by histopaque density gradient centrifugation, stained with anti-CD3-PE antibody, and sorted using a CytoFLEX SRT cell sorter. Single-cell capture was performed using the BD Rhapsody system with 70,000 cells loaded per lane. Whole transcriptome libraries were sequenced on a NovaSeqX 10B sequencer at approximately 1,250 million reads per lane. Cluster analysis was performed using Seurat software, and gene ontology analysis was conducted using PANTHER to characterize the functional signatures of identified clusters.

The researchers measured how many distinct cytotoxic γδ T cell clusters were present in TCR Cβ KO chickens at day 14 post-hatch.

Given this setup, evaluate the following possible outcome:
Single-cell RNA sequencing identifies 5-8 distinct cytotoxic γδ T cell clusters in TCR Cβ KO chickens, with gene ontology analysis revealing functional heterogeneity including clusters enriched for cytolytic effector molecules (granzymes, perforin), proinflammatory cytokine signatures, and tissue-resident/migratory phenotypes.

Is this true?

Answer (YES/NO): NO